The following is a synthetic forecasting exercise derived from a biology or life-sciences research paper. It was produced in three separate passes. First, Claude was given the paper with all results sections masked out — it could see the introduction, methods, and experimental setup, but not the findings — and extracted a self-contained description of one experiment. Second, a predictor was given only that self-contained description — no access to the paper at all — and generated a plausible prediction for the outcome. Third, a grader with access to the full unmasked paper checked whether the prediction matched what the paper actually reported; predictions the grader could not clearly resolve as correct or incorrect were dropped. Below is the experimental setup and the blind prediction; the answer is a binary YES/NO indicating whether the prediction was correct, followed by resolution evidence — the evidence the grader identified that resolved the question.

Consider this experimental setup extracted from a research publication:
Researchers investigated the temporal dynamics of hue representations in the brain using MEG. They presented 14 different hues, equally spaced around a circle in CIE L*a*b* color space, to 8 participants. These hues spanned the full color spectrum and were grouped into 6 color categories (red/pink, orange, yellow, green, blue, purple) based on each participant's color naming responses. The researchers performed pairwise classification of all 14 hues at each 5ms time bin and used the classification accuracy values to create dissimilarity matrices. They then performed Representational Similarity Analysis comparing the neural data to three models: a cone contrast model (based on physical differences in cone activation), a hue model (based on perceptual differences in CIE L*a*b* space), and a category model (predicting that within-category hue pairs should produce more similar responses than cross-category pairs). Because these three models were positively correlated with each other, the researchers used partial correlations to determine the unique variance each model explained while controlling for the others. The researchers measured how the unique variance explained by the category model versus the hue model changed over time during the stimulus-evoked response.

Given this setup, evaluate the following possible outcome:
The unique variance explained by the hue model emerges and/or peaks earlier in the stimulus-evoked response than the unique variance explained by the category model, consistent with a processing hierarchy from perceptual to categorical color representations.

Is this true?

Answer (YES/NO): NO